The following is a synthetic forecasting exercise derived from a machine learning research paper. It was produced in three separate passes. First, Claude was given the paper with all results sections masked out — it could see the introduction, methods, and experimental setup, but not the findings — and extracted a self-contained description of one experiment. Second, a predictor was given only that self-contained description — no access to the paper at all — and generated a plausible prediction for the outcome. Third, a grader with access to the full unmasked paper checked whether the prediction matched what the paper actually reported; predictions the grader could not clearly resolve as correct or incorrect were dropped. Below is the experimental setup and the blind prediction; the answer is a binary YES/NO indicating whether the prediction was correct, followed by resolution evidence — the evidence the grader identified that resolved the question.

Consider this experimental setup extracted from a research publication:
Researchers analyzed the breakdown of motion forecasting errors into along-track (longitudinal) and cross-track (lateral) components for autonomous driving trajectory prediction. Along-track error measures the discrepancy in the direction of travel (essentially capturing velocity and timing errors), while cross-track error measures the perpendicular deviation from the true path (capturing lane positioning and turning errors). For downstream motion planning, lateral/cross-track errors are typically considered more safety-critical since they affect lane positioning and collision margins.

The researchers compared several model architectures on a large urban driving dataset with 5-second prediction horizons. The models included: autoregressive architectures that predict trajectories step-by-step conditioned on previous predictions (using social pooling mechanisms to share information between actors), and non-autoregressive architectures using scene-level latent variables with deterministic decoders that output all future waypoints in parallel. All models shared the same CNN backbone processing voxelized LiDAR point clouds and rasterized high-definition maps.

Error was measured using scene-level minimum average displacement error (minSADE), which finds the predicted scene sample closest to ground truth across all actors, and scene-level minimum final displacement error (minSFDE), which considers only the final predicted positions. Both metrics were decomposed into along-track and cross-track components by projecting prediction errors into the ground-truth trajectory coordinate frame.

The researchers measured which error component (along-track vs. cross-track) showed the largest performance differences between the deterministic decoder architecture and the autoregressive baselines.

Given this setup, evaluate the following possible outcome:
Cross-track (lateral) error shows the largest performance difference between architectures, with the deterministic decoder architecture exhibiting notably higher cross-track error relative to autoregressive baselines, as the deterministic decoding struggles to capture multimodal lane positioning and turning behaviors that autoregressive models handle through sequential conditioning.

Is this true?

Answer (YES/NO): NO